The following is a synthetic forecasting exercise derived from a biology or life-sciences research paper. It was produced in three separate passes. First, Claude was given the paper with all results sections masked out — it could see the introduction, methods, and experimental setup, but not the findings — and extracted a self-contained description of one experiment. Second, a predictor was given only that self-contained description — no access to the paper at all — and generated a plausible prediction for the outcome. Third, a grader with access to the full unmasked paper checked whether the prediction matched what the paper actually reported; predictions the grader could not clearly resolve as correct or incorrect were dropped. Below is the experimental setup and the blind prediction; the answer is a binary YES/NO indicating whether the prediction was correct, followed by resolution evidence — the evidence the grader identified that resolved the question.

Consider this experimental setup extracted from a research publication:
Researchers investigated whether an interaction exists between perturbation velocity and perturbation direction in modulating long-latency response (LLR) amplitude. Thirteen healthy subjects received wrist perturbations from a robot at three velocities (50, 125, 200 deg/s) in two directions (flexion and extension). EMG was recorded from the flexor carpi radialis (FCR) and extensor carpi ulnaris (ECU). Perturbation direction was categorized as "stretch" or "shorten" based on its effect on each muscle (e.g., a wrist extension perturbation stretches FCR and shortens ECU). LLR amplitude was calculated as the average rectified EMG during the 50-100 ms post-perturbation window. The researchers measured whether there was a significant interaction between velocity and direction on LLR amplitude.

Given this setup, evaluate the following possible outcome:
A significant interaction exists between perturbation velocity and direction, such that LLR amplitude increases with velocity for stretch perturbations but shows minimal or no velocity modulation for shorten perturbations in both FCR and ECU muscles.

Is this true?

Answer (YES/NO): YES